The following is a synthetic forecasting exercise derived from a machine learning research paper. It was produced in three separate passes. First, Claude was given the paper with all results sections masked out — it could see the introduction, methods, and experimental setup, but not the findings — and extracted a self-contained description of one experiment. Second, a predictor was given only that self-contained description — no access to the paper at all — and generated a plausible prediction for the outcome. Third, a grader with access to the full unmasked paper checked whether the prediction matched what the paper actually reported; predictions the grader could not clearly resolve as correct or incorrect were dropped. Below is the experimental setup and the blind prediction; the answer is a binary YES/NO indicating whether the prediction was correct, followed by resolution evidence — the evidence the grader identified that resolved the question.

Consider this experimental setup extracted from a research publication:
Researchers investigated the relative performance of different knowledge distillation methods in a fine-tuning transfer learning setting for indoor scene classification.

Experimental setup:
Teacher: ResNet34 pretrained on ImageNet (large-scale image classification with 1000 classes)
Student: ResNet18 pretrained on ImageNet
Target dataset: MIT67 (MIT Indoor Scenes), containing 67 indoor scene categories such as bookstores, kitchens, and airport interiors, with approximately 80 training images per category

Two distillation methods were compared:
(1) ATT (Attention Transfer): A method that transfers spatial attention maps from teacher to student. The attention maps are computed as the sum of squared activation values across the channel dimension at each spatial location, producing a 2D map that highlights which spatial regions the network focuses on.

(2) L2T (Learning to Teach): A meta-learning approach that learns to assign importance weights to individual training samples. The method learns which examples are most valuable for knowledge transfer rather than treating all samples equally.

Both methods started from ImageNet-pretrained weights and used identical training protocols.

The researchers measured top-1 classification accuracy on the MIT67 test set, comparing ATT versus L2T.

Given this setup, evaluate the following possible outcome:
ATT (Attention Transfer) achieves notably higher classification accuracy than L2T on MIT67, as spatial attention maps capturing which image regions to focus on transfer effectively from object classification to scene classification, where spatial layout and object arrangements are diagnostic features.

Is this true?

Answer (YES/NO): NO